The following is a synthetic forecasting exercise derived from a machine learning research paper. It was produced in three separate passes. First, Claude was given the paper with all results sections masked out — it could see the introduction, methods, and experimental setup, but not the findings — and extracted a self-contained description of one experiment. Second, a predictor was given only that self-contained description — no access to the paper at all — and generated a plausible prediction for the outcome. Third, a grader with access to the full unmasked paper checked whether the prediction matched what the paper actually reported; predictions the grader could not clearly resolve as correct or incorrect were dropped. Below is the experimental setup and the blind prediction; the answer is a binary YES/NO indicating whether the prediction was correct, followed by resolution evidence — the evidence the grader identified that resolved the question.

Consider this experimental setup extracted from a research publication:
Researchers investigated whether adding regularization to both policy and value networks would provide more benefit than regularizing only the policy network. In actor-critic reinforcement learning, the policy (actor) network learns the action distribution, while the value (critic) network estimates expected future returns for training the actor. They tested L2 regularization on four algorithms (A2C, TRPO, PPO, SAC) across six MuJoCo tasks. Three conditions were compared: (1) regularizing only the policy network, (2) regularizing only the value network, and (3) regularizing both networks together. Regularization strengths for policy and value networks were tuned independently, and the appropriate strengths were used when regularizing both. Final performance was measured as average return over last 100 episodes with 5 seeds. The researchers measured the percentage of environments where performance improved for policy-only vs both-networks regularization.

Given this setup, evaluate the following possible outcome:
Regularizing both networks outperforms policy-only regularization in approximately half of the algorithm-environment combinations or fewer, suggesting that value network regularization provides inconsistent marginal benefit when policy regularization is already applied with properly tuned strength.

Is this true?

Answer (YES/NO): YES